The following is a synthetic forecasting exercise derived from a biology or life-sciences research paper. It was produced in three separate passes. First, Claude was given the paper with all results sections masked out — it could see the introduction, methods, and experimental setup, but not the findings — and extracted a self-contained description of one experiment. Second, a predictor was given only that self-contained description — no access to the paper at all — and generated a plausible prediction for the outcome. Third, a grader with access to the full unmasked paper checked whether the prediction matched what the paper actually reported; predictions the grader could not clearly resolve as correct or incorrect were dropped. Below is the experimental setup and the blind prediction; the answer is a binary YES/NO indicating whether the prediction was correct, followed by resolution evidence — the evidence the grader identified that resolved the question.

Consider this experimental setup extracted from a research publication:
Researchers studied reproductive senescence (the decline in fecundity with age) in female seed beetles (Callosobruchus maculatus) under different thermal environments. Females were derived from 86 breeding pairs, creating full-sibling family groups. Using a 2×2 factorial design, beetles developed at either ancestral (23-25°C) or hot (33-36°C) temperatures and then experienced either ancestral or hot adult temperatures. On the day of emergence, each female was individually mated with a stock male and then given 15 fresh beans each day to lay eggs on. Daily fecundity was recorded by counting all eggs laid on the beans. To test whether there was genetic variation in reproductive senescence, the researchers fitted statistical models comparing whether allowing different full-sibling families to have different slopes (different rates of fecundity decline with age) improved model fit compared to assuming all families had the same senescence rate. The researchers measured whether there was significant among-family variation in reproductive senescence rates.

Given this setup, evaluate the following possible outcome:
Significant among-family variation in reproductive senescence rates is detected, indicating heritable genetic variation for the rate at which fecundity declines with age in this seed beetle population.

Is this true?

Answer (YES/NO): YES